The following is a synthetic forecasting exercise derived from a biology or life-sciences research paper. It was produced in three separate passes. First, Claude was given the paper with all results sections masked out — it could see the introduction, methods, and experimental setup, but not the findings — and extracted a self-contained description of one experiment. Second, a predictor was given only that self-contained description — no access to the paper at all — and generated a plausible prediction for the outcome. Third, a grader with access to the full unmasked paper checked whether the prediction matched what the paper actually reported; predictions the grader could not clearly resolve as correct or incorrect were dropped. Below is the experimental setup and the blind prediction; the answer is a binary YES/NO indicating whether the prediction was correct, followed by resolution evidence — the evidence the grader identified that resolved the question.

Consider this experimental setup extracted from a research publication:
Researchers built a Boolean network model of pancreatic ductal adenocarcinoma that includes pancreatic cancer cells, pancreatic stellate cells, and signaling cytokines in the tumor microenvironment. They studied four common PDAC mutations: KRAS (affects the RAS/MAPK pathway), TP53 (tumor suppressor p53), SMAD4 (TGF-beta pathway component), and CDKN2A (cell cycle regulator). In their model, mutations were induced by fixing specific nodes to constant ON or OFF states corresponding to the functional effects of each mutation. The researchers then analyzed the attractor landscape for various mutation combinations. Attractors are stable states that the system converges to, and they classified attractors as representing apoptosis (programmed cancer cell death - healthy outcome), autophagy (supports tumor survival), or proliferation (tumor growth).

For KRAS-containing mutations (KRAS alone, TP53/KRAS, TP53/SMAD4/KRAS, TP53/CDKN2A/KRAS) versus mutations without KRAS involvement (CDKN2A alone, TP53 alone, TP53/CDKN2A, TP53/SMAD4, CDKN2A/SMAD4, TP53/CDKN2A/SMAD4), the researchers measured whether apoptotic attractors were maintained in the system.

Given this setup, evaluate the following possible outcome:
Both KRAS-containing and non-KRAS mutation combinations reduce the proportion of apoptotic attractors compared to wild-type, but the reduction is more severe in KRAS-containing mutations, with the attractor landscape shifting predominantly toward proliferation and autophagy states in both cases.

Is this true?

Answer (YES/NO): NO